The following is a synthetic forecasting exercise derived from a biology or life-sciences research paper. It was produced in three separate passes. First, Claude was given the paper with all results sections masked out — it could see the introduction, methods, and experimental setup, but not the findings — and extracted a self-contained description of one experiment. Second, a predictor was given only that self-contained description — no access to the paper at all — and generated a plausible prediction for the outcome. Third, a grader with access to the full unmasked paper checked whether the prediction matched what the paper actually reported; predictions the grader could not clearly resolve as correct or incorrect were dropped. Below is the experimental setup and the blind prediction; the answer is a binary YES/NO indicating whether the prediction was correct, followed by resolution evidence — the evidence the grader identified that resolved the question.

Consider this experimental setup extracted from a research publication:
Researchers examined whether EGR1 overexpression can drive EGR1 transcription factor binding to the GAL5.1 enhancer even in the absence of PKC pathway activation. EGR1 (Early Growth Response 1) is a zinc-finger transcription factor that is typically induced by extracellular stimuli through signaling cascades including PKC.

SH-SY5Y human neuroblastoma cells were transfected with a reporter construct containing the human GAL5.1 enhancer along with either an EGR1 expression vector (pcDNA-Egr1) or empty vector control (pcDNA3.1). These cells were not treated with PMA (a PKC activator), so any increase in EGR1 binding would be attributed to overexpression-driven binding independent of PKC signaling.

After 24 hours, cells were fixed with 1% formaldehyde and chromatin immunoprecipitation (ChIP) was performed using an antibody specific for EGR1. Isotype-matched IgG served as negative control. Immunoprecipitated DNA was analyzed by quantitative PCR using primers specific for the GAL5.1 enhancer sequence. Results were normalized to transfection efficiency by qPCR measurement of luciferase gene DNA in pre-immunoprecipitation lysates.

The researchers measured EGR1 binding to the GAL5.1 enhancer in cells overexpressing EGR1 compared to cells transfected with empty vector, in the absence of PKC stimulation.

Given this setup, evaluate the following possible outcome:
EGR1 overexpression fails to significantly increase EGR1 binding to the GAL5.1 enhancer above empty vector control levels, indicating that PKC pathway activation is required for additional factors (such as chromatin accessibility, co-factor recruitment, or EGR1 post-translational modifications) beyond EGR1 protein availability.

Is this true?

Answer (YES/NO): NO